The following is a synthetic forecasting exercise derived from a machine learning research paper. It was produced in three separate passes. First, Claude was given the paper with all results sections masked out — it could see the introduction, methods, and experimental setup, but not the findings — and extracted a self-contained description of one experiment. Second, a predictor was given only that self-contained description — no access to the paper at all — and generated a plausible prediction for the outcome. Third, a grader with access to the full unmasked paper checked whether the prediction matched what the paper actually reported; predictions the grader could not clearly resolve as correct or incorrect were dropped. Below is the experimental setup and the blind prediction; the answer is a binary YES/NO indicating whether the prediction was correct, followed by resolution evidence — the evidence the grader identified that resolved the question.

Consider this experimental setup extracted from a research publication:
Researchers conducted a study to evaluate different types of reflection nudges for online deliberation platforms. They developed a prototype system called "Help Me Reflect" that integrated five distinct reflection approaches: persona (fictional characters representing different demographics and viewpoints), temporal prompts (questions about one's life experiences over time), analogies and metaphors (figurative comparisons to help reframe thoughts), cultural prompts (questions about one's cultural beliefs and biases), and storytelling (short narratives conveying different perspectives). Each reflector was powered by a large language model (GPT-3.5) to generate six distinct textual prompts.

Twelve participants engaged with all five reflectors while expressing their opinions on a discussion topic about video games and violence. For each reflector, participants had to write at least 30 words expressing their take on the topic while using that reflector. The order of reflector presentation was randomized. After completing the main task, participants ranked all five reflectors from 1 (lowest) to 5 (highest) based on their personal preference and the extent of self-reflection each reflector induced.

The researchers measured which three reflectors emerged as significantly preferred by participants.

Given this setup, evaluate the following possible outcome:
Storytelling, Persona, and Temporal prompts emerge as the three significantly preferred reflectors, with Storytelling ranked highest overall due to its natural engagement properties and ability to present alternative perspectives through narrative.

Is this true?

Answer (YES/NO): NO